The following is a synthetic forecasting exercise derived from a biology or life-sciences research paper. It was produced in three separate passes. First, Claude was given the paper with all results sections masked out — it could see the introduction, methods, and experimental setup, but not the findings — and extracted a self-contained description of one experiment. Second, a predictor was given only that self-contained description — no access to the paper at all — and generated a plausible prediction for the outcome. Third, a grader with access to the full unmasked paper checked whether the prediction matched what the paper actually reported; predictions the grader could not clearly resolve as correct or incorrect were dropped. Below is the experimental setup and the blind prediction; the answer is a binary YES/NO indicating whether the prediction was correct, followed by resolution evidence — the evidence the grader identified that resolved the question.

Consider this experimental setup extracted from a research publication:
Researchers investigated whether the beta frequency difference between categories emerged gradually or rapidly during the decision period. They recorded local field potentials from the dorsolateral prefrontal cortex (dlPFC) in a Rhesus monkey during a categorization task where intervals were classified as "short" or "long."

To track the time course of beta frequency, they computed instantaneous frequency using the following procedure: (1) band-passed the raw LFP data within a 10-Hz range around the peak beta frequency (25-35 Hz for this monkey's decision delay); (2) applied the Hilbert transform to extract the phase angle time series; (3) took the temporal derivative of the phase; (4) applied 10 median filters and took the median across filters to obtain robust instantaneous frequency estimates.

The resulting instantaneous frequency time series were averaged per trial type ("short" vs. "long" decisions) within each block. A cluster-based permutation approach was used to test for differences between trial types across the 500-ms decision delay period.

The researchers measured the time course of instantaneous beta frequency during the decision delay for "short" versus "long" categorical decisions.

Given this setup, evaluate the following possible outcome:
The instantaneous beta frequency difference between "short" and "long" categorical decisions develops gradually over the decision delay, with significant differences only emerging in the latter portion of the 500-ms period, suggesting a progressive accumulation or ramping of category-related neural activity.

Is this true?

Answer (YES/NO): NO